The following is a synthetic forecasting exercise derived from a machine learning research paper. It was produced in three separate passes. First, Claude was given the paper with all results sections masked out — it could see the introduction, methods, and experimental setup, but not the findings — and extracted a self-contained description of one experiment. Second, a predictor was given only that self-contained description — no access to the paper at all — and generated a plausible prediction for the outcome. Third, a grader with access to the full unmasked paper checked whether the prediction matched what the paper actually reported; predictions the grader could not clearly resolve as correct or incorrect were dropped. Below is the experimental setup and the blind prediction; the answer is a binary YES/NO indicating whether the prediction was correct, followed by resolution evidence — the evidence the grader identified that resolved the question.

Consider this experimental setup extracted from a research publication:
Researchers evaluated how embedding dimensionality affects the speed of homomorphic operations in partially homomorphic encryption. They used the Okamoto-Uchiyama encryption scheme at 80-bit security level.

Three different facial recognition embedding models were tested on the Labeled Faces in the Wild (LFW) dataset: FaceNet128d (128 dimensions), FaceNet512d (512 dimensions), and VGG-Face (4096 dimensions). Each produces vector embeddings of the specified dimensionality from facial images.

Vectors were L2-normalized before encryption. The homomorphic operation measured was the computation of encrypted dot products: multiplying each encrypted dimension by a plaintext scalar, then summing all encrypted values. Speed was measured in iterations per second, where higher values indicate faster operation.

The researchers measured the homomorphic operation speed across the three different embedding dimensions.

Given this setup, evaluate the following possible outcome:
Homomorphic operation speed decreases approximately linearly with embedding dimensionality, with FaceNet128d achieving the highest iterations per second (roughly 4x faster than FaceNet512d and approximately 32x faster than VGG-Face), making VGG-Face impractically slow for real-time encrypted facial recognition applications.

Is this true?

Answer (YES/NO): NO